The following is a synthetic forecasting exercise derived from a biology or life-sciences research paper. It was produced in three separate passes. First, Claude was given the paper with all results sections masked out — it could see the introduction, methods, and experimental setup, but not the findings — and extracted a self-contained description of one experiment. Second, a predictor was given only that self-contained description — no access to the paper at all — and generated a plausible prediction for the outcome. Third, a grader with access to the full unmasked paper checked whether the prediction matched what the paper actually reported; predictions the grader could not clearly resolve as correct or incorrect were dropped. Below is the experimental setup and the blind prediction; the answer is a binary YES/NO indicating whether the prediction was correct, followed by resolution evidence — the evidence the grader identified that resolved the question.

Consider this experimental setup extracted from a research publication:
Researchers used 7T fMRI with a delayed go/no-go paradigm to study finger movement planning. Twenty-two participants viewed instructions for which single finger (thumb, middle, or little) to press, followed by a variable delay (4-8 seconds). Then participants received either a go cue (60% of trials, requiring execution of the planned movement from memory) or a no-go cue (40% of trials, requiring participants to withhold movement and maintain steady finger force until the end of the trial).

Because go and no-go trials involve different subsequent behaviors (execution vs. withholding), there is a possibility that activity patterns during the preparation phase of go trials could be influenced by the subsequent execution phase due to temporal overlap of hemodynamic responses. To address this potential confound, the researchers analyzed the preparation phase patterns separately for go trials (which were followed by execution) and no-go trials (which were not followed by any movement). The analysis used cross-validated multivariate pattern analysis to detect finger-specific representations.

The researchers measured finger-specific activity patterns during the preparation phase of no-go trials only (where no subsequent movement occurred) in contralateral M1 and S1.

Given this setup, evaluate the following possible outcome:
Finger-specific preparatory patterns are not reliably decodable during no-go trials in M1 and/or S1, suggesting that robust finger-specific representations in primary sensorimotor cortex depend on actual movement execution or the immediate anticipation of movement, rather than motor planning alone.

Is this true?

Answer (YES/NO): NO